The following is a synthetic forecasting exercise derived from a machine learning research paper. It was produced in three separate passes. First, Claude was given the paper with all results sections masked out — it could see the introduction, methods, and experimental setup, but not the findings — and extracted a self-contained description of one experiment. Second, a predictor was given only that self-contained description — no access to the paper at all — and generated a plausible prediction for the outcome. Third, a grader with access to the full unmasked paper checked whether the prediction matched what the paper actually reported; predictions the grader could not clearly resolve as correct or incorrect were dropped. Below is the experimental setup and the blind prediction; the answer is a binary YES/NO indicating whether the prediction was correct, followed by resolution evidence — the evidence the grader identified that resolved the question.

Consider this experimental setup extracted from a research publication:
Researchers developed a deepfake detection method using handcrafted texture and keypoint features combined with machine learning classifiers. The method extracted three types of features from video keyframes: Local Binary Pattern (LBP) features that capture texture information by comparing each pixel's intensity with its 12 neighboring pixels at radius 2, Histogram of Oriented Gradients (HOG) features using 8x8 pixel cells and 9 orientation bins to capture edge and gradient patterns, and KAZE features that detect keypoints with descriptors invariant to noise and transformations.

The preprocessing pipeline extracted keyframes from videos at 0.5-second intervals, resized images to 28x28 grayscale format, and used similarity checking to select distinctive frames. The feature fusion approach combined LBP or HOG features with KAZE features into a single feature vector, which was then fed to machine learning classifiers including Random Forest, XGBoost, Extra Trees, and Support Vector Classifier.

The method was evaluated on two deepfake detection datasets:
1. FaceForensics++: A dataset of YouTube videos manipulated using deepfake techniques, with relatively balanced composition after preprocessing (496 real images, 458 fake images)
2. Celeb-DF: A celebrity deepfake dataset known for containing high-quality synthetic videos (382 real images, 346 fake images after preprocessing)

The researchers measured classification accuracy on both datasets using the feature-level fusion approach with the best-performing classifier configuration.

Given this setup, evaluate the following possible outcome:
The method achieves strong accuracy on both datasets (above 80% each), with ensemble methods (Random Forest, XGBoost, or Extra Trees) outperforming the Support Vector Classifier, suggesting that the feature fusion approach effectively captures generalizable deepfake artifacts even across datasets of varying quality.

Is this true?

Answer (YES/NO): NO